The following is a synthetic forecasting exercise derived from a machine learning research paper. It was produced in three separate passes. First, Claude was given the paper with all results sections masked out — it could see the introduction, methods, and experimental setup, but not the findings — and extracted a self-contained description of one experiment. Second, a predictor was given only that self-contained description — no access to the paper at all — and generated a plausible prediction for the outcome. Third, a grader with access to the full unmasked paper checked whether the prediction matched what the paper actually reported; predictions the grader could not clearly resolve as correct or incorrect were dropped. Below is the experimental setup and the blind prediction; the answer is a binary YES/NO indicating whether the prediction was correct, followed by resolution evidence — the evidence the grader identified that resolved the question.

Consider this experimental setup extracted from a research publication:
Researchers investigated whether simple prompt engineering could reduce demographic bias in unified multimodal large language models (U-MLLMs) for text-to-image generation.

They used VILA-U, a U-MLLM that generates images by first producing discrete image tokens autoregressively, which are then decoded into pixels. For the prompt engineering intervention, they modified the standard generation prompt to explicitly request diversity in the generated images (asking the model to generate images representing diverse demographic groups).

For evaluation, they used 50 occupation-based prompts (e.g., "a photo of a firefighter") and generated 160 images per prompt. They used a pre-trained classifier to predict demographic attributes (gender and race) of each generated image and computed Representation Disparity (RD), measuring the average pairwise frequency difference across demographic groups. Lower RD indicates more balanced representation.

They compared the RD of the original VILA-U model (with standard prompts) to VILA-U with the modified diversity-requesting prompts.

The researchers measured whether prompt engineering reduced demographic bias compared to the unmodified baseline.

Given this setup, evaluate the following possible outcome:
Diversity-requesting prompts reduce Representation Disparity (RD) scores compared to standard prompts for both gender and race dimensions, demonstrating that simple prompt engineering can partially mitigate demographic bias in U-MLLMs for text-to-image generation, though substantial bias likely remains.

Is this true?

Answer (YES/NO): YES